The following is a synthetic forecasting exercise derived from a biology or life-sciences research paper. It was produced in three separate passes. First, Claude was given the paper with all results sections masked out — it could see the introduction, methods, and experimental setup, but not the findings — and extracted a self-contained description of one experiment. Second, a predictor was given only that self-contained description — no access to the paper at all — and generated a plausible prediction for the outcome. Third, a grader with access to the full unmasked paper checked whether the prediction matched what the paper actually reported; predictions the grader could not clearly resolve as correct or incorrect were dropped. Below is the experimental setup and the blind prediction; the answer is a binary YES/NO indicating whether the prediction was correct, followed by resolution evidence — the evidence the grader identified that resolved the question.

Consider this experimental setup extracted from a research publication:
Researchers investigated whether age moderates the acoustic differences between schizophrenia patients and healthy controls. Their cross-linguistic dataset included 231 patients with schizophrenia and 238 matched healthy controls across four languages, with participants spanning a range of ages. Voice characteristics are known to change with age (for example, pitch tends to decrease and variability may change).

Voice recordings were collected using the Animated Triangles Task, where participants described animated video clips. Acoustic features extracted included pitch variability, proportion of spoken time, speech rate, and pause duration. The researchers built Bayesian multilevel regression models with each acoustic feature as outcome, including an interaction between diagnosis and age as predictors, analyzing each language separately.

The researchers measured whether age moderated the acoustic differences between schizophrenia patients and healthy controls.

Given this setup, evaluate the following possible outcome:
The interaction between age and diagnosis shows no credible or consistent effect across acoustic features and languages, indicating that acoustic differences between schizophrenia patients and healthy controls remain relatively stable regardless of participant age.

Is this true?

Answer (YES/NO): NO